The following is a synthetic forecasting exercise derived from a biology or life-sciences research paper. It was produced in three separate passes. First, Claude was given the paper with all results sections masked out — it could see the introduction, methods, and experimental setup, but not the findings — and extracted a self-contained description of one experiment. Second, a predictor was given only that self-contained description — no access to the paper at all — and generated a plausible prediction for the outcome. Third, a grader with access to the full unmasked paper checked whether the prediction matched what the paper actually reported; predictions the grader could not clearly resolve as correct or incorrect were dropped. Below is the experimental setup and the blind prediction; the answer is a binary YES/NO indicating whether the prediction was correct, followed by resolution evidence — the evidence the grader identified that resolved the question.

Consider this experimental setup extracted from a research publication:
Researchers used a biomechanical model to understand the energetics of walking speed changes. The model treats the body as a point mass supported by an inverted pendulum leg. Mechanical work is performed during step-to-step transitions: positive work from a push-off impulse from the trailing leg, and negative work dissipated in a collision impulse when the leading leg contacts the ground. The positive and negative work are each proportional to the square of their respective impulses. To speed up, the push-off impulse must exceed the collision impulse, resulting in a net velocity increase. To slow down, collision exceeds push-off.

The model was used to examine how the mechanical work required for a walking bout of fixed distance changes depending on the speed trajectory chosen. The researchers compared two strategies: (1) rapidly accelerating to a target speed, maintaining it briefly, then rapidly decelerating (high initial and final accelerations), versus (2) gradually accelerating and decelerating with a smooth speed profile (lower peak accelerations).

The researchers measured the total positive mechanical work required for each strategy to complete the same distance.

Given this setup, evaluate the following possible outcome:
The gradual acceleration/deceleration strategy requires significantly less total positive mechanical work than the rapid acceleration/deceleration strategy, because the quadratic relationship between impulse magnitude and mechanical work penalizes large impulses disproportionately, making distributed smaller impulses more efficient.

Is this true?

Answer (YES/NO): YES